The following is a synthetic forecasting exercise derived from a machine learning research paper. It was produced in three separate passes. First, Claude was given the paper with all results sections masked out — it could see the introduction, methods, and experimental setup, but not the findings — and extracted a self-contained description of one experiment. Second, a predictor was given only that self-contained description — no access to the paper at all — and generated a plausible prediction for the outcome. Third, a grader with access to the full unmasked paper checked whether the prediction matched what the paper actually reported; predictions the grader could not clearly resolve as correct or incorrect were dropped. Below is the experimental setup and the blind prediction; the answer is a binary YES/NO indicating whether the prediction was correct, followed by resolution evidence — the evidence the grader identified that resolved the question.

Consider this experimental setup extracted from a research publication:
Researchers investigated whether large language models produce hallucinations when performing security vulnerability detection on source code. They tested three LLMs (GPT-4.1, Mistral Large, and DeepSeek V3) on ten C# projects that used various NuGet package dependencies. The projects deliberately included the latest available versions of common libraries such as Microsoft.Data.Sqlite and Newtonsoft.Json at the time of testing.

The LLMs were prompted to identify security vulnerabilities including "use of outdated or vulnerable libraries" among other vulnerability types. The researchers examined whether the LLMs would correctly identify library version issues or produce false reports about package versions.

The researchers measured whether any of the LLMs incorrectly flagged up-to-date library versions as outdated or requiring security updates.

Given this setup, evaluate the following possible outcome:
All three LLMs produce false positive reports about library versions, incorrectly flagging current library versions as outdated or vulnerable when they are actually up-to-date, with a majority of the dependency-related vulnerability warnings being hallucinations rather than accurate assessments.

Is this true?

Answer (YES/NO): NO